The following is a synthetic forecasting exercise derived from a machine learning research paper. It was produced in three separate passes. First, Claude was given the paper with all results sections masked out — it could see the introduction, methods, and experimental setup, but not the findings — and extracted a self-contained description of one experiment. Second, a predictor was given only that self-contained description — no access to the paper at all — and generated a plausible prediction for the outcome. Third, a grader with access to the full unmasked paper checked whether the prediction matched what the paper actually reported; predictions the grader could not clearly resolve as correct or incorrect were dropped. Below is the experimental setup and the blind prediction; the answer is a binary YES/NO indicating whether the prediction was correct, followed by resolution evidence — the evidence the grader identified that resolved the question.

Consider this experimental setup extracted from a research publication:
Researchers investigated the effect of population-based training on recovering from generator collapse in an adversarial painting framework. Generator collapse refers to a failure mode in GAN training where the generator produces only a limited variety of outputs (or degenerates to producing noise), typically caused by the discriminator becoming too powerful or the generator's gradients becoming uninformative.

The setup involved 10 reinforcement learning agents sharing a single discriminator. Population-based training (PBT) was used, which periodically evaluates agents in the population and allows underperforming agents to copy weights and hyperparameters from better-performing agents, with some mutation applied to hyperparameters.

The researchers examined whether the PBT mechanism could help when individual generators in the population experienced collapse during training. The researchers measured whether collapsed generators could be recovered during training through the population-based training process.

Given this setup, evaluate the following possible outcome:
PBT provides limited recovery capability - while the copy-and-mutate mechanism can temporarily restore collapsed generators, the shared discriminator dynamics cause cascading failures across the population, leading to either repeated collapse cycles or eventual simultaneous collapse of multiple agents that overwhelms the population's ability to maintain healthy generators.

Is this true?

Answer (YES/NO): NO